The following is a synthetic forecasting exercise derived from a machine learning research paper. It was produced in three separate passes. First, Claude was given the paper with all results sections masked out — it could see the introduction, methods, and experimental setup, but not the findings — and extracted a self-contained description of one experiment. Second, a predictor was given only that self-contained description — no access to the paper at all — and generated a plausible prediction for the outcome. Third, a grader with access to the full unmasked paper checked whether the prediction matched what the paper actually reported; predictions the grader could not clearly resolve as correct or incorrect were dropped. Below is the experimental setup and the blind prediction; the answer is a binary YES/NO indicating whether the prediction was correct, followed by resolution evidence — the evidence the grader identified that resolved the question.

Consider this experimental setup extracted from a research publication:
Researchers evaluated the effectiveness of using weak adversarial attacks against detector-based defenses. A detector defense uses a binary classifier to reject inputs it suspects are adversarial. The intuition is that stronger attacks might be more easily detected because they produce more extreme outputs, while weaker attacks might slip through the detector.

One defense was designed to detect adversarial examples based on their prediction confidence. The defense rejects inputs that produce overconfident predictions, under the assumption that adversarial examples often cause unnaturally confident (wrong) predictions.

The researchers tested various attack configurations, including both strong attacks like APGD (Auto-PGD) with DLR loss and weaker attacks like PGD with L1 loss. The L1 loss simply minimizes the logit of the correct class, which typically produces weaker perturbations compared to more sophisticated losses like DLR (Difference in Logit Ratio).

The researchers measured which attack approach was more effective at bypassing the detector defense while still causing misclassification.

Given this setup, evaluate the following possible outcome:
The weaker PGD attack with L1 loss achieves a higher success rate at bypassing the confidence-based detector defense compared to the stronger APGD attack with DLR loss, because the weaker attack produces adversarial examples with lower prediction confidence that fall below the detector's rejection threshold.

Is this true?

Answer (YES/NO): YES